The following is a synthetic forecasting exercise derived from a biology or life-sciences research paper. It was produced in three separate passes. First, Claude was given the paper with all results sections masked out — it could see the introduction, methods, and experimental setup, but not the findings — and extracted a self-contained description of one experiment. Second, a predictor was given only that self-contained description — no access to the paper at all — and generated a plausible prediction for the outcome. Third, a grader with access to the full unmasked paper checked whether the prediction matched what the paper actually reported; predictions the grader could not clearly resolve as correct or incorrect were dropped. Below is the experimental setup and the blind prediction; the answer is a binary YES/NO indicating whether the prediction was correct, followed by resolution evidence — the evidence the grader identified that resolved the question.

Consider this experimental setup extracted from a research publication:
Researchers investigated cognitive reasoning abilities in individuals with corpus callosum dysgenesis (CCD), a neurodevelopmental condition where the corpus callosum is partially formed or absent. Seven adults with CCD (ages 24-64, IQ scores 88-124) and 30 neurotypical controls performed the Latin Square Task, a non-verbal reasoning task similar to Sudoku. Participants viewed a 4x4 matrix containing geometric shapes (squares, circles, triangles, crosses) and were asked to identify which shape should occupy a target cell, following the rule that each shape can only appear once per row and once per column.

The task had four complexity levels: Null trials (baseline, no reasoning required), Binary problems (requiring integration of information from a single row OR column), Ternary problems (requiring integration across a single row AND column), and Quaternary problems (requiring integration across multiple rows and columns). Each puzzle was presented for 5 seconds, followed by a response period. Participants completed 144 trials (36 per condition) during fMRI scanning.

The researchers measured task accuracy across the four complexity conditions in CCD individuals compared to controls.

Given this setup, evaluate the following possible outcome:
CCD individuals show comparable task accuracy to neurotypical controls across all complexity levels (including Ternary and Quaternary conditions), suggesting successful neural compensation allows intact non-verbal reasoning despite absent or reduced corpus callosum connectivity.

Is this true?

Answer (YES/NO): NO